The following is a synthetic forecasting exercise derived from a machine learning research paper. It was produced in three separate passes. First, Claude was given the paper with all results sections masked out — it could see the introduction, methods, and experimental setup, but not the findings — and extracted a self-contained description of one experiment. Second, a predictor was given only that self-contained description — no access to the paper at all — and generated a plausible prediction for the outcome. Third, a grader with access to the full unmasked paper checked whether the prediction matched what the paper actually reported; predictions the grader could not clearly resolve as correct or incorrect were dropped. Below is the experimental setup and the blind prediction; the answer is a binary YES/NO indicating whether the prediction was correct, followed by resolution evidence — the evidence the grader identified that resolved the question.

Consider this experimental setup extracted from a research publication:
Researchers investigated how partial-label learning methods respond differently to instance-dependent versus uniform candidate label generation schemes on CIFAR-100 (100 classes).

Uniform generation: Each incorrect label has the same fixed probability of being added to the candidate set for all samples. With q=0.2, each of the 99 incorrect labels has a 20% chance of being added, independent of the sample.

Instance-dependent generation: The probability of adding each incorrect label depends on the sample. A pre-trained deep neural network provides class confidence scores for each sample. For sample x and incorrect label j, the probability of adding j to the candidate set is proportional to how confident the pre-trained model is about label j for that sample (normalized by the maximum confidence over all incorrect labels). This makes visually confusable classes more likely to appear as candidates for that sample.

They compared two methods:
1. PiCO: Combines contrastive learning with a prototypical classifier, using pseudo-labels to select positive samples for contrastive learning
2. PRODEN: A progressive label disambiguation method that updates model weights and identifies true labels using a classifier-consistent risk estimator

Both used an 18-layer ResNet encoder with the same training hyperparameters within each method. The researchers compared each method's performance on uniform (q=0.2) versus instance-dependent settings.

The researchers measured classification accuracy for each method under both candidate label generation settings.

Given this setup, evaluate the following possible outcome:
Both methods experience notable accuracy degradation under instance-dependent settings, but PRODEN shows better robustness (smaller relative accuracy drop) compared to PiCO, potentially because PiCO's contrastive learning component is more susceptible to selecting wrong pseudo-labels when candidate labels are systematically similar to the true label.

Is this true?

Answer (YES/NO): NO